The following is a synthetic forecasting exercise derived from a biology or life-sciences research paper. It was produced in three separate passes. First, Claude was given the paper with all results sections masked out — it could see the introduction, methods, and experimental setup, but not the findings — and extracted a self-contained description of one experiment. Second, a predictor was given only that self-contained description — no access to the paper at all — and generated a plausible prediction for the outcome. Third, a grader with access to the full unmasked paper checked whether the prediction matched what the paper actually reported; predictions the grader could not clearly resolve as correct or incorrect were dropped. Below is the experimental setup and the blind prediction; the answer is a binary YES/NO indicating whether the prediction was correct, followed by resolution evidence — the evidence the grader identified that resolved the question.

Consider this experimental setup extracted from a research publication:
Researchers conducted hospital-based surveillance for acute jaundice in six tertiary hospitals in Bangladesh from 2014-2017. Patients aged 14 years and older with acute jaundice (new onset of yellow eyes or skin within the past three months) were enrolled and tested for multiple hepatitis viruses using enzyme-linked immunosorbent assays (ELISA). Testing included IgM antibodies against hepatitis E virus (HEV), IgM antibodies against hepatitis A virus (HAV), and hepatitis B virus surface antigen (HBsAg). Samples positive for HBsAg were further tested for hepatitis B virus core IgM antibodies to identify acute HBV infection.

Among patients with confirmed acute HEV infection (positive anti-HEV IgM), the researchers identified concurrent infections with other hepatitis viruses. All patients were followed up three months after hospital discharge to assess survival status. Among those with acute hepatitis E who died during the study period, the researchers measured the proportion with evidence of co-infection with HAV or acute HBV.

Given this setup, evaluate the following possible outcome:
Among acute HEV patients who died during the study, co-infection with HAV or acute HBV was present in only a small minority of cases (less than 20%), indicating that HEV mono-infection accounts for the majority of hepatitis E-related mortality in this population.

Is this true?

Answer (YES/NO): NO